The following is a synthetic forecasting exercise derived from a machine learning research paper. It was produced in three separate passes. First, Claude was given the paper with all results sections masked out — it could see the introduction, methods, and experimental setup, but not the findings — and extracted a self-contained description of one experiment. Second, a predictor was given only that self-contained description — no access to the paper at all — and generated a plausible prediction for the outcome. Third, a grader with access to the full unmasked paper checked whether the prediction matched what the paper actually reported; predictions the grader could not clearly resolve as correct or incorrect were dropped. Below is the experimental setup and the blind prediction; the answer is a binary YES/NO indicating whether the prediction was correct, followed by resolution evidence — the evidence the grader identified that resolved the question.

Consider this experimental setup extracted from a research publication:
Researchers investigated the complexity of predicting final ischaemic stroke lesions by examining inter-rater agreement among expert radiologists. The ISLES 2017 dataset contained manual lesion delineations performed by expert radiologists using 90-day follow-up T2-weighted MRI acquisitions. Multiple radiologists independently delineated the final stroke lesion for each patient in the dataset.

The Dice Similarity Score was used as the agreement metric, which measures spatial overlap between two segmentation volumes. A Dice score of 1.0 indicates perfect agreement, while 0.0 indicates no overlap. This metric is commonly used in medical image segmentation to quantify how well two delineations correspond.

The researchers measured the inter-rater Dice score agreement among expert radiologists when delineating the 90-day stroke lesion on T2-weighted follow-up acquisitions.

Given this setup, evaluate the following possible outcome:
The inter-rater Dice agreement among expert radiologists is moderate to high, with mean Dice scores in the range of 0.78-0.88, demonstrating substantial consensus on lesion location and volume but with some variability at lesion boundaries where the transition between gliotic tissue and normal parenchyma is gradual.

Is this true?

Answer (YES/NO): NO